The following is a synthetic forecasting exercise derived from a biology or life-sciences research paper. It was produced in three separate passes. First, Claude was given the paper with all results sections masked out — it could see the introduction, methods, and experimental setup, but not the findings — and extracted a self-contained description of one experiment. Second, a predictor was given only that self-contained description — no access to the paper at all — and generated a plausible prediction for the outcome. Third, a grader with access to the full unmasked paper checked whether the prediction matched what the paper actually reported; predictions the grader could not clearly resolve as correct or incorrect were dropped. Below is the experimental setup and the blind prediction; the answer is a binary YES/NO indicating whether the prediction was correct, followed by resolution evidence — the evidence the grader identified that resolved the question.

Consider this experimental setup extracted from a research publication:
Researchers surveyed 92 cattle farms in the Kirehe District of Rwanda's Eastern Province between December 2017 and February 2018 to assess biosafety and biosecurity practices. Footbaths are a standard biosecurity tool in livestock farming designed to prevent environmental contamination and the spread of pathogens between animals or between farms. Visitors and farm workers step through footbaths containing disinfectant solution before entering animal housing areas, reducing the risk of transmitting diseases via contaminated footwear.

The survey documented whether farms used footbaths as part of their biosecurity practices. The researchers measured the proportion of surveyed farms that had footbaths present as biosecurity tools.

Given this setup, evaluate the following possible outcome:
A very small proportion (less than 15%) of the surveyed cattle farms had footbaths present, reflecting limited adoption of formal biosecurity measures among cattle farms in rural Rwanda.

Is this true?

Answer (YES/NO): NO